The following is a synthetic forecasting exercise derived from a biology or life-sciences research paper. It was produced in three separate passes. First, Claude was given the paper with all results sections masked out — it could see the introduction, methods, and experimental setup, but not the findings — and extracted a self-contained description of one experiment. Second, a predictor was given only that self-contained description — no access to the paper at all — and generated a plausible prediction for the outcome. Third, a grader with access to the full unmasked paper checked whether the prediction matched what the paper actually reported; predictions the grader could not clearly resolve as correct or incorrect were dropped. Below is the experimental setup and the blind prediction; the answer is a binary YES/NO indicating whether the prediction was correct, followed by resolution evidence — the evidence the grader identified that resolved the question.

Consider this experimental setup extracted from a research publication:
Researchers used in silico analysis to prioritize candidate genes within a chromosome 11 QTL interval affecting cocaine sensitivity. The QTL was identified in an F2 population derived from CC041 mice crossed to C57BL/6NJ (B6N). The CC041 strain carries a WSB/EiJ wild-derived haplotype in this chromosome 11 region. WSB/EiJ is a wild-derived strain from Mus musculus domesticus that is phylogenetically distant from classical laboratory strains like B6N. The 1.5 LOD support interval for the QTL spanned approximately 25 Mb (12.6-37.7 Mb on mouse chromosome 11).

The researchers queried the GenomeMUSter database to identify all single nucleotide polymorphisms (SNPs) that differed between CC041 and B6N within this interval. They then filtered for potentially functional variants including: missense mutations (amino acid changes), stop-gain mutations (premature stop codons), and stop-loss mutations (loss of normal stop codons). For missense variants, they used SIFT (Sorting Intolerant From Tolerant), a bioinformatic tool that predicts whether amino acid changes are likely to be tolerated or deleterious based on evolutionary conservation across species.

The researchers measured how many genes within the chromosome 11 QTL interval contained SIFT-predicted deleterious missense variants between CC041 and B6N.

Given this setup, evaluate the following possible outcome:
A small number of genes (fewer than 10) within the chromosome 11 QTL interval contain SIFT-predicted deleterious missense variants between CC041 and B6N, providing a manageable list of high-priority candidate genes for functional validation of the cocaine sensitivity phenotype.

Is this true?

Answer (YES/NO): YES